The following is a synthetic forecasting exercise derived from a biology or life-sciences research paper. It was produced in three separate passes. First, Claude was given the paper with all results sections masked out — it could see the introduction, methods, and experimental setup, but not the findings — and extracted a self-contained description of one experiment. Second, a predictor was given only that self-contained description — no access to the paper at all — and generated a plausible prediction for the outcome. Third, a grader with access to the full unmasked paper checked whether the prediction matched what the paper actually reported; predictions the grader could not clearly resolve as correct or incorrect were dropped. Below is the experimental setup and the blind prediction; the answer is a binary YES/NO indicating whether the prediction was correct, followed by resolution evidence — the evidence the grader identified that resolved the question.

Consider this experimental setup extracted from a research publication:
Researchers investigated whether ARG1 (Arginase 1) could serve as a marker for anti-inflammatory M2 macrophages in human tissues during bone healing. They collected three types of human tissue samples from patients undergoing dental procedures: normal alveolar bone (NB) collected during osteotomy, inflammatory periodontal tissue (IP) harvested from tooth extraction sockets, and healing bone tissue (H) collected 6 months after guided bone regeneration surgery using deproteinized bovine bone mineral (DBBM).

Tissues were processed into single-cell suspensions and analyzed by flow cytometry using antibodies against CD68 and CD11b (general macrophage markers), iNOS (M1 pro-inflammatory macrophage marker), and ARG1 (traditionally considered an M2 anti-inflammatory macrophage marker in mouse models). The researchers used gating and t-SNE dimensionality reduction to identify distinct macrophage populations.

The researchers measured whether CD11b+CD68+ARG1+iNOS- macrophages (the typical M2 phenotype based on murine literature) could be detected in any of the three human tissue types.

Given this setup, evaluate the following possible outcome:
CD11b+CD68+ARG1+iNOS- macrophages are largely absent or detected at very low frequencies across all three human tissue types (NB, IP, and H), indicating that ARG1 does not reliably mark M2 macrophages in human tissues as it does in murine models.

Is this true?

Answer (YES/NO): YES